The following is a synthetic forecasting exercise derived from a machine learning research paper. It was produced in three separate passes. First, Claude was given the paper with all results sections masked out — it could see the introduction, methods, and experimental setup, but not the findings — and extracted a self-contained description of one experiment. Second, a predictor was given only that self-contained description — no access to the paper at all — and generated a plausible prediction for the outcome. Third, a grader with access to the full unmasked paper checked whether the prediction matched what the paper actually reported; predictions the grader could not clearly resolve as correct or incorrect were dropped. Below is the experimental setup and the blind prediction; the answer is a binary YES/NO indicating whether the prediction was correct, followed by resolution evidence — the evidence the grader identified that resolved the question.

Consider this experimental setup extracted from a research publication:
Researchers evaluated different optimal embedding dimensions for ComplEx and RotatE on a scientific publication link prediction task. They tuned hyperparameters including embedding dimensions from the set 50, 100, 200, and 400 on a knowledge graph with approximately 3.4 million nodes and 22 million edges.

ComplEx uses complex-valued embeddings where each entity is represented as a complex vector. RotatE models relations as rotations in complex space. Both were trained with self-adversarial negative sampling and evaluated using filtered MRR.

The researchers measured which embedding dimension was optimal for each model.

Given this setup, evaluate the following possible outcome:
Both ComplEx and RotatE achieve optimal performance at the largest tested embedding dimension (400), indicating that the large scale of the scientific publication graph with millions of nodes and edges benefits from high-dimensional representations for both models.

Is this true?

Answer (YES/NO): NO